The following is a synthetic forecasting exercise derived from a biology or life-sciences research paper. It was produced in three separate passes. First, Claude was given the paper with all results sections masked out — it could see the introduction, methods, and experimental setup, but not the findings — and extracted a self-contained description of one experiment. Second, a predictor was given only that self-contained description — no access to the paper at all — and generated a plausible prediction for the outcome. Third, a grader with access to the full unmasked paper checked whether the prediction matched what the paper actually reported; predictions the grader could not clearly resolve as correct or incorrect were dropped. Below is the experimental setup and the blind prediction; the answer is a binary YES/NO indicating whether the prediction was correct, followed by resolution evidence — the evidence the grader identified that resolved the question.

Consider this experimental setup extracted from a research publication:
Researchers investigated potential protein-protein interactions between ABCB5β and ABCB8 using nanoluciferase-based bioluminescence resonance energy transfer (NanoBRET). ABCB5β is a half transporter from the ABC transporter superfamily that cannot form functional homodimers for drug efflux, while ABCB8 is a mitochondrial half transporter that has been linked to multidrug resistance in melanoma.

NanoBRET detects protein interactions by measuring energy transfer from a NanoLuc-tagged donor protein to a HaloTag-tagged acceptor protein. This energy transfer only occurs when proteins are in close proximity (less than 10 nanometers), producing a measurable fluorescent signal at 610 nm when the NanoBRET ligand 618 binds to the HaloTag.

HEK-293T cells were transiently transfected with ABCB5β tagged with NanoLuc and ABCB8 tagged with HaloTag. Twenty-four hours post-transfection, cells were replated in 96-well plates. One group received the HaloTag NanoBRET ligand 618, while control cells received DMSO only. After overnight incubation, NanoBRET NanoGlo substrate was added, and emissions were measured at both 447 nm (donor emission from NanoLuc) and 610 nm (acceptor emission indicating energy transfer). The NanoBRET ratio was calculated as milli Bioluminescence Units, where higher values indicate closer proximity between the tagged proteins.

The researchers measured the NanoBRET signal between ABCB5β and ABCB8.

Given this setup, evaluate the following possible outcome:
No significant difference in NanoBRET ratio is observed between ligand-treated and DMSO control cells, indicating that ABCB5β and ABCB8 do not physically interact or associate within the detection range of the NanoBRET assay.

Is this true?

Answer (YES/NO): NO